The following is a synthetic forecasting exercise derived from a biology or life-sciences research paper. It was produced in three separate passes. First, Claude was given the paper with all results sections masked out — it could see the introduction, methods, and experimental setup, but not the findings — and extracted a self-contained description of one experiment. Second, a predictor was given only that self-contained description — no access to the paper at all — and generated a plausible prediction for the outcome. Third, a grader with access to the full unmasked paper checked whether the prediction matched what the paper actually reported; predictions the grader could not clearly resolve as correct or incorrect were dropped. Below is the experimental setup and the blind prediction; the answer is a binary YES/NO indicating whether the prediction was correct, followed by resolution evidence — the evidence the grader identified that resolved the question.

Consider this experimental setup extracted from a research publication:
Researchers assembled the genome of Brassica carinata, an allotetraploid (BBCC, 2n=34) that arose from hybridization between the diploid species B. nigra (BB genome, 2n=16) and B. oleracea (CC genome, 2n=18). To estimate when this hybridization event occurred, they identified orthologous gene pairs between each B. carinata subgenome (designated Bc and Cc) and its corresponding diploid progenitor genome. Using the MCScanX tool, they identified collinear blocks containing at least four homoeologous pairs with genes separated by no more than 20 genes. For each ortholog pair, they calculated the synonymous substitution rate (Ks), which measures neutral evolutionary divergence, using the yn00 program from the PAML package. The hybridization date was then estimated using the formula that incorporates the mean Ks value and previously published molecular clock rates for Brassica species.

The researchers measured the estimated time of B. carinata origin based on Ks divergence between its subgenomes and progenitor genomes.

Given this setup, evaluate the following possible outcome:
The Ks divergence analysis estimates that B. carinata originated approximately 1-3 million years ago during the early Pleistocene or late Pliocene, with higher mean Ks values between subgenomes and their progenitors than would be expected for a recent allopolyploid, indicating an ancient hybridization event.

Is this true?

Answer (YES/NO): NO